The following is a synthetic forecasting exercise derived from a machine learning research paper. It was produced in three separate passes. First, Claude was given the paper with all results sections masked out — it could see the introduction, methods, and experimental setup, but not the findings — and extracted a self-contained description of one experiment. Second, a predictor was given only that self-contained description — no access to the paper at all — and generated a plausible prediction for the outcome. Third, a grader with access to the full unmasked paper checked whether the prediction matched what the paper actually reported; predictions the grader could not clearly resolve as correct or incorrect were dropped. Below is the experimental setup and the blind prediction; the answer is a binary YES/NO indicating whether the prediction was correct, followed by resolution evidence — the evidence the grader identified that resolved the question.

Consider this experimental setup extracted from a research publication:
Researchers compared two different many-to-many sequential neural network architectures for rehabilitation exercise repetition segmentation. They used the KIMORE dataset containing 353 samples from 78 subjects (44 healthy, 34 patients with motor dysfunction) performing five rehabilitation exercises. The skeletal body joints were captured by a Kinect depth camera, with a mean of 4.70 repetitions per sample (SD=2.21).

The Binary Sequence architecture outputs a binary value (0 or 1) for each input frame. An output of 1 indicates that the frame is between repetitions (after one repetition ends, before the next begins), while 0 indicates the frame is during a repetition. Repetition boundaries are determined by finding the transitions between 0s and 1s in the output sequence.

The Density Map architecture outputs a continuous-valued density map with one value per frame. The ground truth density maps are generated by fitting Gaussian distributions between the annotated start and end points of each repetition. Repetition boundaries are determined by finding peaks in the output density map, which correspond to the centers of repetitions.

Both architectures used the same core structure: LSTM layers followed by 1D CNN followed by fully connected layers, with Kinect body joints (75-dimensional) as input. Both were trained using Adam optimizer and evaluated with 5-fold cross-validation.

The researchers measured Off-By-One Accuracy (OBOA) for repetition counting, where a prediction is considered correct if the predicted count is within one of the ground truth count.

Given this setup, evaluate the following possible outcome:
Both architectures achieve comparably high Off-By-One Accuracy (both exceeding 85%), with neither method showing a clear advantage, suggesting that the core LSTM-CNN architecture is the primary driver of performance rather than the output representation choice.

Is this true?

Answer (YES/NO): NO